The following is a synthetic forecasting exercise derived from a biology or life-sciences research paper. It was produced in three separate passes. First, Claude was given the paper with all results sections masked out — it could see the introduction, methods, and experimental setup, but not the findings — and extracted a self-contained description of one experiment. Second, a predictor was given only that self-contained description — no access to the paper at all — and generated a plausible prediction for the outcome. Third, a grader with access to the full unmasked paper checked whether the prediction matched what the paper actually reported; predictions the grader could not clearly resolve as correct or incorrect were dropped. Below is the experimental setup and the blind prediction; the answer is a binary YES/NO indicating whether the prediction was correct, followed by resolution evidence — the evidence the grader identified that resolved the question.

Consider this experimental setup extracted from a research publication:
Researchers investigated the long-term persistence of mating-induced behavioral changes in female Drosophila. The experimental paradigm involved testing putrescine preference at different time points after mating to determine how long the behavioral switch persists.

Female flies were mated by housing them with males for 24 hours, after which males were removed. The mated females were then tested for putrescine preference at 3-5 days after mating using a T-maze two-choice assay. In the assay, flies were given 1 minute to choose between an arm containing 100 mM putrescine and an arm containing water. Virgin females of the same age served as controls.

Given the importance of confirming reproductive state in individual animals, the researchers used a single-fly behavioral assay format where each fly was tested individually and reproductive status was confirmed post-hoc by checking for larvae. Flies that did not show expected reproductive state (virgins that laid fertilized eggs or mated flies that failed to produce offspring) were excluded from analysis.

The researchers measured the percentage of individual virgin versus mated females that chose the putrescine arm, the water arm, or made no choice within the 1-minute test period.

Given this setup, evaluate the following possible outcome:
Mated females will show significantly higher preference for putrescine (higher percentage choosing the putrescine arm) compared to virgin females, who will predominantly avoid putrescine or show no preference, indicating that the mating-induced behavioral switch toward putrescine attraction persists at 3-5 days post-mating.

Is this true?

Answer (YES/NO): YES